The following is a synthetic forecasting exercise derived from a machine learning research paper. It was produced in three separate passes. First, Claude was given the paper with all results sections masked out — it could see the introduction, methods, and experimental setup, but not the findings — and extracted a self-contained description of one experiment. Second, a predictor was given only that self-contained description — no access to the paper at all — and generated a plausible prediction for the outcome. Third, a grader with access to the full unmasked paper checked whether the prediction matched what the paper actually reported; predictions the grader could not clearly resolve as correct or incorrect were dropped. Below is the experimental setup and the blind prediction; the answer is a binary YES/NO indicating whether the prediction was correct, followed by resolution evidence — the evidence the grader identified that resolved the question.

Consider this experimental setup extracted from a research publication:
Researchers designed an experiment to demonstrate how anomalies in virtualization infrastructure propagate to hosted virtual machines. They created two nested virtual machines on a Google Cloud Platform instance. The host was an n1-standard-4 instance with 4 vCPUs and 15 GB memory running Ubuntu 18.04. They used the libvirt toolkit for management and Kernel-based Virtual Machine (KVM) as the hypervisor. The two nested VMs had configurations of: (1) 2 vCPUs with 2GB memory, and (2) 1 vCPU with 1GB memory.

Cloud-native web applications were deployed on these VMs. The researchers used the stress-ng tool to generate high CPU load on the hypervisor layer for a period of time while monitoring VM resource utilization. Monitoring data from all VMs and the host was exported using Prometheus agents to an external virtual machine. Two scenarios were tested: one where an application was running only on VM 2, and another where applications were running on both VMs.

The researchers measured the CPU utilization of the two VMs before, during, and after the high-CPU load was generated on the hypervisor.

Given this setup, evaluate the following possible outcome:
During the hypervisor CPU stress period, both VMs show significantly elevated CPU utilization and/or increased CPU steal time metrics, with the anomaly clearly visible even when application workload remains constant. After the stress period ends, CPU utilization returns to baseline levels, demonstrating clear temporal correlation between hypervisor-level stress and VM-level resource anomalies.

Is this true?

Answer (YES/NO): NO